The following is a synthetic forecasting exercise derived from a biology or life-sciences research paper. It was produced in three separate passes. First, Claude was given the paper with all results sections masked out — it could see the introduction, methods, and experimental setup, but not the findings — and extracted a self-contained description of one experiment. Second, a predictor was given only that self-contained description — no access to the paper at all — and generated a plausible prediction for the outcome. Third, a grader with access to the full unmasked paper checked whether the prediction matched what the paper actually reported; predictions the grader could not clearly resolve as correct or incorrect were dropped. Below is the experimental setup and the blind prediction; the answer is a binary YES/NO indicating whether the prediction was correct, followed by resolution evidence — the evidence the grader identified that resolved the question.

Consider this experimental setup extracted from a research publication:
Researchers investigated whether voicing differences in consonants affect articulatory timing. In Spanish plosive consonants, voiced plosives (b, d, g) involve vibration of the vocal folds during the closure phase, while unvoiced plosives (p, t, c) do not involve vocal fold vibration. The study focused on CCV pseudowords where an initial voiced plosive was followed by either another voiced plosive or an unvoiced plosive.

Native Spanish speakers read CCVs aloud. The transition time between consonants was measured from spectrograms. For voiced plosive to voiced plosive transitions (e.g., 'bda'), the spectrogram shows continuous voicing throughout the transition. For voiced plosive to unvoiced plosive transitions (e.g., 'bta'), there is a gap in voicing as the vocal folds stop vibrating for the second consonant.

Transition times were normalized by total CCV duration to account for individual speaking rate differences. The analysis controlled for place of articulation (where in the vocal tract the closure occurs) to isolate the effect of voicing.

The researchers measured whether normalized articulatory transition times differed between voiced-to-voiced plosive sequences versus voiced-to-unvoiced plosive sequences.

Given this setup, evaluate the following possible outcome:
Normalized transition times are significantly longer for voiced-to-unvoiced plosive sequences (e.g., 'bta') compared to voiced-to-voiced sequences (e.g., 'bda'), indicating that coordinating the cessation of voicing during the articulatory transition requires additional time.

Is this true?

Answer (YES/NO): YES